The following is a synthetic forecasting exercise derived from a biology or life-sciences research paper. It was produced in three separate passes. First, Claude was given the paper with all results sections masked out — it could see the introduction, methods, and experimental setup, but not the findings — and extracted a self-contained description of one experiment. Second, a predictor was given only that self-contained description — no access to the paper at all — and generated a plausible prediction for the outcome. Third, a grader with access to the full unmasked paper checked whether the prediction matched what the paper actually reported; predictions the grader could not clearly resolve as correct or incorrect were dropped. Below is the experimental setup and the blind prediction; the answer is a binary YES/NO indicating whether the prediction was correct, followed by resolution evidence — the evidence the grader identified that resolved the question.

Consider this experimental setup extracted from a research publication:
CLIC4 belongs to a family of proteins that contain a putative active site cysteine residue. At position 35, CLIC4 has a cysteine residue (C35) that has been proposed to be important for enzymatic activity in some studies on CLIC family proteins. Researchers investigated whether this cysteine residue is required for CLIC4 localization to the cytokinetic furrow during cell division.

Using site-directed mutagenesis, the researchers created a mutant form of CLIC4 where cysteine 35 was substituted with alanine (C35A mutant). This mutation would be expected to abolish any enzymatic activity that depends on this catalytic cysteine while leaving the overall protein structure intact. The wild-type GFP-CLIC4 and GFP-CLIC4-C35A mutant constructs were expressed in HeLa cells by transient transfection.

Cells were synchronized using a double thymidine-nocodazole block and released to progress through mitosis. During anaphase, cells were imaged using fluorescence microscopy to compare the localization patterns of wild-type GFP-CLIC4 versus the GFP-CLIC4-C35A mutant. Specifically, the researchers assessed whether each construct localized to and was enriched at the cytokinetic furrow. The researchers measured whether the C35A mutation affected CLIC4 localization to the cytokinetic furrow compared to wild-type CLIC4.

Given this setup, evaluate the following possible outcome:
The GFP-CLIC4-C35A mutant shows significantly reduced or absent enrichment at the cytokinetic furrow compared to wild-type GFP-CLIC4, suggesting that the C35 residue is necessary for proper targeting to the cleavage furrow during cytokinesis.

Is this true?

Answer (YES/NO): YES